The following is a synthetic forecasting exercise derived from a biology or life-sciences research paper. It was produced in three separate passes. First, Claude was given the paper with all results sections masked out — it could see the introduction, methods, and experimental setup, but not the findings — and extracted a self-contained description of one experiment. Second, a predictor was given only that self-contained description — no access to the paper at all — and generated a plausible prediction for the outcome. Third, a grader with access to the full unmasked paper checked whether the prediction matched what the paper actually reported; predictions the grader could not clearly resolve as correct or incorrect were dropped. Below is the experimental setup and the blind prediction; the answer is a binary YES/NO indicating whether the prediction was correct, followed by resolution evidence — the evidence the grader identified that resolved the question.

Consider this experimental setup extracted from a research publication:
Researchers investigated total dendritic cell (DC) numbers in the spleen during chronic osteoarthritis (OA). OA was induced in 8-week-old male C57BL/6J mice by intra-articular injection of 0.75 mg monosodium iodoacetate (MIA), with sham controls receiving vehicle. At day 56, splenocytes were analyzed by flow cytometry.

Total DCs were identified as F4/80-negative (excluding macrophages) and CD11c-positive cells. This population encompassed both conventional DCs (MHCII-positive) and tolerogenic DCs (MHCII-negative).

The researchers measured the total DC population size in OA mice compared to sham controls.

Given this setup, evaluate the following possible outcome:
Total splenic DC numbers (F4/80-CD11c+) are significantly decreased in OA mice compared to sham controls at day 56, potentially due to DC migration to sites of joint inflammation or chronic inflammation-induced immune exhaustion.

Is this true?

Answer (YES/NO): NO